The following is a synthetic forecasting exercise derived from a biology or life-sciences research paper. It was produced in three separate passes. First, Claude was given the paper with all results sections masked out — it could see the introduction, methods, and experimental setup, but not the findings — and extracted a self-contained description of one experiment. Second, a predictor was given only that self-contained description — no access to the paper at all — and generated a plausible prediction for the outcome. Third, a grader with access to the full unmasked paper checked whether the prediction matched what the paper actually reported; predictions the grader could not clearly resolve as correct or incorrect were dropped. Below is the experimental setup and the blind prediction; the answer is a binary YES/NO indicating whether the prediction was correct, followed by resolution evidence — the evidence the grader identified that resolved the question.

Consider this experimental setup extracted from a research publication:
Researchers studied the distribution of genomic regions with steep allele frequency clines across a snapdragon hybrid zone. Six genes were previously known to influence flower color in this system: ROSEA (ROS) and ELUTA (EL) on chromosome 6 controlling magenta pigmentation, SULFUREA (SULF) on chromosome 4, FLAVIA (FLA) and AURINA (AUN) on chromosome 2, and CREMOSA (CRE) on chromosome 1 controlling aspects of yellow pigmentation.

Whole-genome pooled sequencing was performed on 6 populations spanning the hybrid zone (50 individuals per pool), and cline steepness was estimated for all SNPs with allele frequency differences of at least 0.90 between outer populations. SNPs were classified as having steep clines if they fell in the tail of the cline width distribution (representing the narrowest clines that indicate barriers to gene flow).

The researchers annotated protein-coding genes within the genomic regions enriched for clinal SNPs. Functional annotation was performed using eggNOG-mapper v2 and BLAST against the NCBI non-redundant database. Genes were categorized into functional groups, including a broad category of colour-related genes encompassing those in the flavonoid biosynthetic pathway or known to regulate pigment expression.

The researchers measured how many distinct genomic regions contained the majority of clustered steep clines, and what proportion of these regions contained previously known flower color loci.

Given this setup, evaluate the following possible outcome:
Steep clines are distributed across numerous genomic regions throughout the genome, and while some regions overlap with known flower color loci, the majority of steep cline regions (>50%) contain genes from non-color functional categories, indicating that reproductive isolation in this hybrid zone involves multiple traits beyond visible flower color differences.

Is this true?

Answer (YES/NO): NO